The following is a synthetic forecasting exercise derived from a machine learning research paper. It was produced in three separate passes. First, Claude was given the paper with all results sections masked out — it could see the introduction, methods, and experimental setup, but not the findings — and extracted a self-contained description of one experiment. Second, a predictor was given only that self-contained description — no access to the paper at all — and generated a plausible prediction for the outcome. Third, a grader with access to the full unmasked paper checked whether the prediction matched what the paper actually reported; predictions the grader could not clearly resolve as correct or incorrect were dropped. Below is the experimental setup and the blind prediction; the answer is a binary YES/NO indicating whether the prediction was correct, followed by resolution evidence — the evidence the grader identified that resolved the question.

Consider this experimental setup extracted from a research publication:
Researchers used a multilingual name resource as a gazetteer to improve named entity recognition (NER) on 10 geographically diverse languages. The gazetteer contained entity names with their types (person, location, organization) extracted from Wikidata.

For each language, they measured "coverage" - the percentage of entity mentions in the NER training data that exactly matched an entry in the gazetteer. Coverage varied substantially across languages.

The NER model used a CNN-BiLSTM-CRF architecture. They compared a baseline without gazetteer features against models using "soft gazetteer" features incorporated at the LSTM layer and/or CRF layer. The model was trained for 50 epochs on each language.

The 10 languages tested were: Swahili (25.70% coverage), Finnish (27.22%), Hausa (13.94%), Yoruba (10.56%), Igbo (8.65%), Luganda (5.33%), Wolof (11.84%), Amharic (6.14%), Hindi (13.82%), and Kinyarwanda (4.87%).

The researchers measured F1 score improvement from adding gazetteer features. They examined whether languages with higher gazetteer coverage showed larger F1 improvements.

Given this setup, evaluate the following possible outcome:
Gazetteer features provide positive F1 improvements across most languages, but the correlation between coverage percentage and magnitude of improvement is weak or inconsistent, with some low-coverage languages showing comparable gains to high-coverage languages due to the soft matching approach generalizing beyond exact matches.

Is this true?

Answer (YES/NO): NO